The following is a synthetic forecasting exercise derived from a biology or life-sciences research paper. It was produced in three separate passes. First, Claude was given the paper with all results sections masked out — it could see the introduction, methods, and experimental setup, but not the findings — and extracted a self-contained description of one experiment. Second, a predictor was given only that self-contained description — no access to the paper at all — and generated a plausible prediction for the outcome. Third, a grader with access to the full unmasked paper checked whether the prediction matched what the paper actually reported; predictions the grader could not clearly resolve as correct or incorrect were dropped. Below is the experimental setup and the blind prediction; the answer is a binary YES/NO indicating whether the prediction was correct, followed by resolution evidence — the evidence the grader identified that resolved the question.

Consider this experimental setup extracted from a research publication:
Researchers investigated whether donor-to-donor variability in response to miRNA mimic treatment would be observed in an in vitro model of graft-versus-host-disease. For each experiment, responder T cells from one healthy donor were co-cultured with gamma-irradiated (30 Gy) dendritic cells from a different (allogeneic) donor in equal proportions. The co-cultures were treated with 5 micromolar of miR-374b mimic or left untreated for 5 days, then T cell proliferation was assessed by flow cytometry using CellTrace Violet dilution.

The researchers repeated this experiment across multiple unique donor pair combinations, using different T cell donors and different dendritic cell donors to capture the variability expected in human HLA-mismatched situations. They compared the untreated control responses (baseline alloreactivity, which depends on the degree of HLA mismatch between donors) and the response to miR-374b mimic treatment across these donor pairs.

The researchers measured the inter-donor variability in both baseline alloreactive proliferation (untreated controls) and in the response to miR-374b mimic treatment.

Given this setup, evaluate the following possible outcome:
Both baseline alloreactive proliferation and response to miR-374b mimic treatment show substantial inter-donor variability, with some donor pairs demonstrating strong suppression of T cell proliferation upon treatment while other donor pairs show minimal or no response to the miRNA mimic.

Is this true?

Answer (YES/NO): YES